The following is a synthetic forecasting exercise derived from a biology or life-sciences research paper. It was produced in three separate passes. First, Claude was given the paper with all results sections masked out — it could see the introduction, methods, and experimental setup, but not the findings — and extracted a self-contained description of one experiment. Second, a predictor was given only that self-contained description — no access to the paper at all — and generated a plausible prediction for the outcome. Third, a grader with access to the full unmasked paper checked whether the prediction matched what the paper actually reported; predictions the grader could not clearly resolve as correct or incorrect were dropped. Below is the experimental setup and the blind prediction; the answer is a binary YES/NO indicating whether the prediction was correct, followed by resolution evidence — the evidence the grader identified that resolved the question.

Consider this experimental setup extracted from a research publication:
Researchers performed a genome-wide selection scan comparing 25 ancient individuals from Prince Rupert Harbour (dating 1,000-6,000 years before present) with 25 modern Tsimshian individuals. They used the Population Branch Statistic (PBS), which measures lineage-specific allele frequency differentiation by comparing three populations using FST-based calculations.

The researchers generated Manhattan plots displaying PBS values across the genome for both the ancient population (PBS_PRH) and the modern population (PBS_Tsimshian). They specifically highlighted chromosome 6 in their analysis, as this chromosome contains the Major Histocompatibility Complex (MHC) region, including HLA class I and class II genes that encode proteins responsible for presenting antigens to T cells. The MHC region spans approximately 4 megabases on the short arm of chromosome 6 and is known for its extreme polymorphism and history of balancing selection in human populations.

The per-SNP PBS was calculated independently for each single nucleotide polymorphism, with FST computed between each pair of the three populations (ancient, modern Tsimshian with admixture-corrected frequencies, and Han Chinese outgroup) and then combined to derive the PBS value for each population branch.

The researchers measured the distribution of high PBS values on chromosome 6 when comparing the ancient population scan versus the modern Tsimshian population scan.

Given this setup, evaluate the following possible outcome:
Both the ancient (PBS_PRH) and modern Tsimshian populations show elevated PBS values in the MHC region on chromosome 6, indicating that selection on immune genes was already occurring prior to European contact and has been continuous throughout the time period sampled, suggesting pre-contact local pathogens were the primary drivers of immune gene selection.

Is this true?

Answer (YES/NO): NO